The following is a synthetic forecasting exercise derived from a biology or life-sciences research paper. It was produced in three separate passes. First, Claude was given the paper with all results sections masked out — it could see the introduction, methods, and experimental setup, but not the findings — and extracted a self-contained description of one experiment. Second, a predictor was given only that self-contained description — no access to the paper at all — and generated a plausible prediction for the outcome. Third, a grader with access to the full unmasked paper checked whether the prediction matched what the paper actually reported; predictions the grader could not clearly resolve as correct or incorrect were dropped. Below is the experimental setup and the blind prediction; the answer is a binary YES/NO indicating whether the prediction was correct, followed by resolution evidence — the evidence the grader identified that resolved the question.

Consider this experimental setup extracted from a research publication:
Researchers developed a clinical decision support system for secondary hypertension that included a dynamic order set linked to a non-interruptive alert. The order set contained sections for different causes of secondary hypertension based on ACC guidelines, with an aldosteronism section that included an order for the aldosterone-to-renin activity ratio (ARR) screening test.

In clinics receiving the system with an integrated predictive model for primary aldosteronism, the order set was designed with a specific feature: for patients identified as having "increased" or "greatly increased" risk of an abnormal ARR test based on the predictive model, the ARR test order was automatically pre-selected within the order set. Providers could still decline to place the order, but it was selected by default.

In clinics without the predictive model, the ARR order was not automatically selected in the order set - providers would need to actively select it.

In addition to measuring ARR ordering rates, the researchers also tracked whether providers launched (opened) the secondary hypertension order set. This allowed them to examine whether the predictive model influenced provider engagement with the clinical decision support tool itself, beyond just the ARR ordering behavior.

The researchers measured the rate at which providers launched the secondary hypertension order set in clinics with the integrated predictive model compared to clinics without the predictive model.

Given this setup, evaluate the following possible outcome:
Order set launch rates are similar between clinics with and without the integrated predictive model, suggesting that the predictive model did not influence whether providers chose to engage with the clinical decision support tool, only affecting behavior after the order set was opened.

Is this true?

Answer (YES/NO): NO